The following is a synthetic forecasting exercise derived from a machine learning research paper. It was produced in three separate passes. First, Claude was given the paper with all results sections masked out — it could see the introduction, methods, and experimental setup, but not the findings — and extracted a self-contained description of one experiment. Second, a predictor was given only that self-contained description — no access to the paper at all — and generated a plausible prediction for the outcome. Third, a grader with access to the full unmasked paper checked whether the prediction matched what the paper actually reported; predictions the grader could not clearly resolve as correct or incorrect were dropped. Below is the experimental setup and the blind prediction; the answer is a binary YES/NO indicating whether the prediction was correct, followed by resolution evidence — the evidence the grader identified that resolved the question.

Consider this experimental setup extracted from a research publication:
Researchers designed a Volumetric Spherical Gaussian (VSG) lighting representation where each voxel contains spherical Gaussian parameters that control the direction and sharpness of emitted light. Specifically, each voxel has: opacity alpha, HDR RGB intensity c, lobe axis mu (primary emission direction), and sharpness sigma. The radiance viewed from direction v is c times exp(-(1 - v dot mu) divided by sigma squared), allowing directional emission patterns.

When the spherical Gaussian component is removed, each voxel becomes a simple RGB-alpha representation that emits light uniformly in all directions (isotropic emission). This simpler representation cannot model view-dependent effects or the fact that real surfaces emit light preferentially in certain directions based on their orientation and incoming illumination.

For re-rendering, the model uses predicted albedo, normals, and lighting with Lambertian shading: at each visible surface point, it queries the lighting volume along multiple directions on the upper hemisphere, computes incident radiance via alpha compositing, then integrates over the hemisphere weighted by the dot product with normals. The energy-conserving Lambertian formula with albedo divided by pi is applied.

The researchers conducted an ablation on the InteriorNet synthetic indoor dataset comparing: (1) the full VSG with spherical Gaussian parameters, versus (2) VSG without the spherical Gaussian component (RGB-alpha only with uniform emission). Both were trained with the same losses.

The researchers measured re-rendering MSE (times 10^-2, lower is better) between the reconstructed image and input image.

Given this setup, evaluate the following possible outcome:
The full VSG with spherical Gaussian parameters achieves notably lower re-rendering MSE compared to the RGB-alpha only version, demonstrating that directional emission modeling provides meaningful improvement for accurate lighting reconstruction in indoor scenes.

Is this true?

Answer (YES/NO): YES